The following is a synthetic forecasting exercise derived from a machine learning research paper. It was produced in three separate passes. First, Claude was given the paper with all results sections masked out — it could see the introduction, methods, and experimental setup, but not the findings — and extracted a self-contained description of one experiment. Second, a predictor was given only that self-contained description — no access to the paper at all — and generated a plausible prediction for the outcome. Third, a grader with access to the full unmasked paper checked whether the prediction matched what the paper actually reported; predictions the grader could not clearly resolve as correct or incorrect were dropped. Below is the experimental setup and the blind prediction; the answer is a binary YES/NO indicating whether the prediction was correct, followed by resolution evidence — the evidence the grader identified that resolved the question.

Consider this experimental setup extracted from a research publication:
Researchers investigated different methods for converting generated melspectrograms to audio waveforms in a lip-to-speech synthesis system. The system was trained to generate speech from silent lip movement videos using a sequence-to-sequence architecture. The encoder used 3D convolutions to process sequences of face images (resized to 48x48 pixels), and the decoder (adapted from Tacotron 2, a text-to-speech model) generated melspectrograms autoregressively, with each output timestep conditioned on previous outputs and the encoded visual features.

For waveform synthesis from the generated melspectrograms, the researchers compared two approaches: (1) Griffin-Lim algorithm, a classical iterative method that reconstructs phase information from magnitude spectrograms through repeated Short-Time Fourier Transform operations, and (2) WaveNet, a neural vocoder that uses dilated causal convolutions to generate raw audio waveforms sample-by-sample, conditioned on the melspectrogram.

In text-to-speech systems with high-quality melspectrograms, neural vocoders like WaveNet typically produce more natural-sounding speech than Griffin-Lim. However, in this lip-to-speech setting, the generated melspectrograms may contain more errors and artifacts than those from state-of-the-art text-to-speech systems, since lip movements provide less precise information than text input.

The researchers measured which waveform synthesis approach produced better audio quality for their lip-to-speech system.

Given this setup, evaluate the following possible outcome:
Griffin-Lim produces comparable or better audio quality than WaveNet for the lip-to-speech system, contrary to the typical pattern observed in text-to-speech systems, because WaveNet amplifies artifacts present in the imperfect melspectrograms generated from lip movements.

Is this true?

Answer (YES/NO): YES